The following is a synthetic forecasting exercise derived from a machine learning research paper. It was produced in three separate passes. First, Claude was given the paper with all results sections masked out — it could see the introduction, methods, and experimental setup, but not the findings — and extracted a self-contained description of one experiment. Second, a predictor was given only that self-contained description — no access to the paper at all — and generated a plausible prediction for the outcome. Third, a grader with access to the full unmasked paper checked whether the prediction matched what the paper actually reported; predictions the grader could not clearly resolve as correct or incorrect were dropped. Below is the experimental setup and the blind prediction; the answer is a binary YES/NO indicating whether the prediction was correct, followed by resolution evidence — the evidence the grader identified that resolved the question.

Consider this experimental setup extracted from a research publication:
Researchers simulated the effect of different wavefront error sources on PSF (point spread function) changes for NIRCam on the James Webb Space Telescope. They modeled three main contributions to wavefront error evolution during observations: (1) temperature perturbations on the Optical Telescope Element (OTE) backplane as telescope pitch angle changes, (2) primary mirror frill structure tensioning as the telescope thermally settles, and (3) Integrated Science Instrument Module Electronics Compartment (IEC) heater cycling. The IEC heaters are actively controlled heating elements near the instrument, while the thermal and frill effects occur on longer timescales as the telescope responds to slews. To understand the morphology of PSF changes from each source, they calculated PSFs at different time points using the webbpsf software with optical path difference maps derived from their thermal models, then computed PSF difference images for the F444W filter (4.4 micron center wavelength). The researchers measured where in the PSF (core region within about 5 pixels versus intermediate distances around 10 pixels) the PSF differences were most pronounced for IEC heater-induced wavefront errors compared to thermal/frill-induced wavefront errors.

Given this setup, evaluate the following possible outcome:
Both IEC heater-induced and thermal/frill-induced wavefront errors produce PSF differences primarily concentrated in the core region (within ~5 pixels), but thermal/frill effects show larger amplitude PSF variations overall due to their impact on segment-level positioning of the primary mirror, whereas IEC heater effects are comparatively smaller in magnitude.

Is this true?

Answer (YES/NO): NO